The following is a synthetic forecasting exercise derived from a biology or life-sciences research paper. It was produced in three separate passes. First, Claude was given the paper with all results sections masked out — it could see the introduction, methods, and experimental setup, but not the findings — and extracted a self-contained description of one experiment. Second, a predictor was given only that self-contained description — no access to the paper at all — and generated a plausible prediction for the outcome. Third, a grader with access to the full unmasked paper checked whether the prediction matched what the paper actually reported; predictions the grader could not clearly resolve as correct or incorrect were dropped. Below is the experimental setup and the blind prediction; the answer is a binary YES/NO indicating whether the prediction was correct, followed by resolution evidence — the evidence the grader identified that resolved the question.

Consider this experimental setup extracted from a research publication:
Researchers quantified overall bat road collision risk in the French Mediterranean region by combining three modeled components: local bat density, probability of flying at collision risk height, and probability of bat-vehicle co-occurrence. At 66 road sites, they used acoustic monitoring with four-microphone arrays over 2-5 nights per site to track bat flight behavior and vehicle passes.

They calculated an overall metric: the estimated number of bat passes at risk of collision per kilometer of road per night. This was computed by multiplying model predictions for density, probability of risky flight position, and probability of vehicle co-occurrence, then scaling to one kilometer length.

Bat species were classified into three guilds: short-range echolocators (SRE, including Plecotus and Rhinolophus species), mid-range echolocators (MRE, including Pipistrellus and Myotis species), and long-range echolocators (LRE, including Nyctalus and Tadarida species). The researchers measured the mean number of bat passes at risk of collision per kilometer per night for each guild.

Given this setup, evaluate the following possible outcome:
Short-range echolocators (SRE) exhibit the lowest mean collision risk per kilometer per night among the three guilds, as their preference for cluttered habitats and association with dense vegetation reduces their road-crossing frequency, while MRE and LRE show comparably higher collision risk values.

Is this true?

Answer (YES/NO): NO